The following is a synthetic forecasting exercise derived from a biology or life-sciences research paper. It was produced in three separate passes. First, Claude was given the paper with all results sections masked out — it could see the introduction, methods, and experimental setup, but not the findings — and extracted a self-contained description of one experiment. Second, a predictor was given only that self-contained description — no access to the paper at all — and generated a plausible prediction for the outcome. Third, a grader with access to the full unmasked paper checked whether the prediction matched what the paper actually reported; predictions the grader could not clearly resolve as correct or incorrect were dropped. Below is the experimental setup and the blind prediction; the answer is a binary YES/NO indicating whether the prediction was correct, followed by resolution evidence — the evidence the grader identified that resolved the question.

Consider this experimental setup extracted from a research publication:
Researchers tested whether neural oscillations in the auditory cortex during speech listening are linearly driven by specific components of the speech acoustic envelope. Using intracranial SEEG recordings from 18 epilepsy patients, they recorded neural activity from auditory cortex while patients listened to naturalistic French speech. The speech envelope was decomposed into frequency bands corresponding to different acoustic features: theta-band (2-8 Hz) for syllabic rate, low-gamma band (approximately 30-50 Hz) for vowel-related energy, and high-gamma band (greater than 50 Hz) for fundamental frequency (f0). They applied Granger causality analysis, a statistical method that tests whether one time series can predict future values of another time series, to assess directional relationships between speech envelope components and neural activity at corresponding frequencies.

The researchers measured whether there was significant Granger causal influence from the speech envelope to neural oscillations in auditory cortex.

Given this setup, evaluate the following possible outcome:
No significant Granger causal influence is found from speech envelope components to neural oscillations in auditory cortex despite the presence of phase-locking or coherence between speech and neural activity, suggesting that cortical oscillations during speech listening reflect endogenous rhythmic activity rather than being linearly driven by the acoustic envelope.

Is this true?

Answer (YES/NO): NO